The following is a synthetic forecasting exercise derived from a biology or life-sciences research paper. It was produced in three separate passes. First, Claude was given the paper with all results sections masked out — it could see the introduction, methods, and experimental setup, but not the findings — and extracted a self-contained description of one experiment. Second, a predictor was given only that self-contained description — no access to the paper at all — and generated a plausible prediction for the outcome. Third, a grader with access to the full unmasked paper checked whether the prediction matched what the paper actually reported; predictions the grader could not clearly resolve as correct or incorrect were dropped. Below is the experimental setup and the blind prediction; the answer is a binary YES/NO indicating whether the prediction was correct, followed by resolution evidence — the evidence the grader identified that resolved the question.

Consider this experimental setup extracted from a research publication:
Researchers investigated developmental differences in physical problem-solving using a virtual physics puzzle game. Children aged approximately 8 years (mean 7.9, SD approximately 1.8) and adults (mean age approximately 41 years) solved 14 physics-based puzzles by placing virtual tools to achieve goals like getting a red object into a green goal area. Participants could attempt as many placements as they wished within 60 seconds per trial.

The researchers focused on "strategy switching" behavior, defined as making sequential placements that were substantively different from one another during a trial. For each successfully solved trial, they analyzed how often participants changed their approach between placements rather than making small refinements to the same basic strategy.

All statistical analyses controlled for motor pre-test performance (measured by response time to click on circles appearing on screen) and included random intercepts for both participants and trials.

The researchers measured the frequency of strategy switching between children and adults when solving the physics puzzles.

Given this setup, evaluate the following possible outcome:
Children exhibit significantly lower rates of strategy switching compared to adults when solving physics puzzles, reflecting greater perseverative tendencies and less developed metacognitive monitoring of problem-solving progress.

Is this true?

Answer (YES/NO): NO